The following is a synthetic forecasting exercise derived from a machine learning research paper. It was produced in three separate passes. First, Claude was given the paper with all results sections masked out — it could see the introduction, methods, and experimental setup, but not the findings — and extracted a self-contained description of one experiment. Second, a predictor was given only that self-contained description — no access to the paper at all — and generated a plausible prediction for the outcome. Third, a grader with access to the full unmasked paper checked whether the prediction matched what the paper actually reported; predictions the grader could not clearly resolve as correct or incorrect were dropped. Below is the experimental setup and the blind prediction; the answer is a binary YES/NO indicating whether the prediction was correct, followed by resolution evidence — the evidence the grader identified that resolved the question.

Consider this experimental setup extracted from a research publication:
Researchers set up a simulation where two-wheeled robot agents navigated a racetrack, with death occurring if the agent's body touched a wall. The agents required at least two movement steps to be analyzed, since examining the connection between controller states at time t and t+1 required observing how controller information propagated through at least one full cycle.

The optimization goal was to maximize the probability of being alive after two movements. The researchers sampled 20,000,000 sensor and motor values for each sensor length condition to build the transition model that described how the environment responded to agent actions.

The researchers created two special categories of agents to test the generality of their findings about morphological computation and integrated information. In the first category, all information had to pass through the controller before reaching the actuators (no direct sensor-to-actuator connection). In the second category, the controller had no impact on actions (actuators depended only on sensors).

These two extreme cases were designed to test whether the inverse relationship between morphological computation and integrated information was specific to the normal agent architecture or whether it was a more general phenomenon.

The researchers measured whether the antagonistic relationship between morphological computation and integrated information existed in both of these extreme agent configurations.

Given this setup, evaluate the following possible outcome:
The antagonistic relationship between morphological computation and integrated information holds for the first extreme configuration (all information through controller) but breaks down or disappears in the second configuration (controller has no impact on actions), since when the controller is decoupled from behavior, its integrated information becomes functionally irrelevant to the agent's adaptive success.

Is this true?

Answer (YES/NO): NO